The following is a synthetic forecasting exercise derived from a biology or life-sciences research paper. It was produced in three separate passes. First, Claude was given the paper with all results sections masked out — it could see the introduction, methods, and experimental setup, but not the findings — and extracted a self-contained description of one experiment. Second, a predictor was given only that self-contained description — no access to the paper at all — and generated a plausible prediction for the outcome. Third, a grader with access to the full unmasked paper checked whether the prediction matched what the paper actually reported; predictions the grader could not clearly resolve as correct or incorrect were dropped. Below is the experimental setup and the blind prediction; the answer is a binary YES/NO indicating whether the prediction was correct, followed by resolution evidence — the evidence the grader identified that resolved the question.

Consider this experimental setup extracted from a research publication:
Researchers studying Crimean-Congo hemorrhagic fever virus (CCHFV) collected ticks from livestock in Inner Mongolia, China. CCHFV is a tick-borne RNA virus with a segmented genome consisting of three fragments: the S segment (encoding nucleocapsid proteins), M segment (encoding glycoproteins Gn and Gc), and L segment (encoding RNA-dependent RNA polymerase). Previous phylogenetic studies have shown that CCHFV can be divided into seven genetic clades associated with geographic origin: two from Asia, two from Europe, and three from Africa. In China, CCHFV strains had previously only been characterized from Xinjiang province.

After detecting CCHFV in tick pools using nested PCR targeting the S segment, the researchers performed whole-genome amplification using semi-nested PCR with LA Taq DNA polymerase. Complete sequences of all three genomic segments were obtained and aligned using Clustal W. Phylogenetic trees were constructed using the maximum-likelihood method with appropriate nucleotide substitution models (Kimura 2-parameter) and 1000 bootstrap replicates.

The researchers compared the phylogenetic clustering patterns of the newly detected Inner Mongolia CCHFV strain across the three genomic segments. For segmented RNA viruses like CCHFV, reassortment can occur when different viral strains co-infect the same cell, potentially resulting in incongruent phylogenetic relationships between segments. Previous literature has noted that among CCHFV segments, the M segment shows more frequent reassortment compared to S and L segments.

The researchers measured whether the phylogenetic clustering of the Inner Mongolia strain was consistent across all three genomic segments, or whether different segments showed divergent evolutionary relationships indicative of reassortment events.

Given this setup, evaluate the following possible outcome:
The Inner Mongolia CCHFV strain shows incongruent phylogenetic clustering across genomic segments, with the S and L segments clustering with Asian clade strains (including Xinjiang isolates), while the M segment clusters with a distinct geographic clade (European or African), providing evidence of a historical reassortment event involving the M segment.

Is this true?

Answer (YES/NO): YES